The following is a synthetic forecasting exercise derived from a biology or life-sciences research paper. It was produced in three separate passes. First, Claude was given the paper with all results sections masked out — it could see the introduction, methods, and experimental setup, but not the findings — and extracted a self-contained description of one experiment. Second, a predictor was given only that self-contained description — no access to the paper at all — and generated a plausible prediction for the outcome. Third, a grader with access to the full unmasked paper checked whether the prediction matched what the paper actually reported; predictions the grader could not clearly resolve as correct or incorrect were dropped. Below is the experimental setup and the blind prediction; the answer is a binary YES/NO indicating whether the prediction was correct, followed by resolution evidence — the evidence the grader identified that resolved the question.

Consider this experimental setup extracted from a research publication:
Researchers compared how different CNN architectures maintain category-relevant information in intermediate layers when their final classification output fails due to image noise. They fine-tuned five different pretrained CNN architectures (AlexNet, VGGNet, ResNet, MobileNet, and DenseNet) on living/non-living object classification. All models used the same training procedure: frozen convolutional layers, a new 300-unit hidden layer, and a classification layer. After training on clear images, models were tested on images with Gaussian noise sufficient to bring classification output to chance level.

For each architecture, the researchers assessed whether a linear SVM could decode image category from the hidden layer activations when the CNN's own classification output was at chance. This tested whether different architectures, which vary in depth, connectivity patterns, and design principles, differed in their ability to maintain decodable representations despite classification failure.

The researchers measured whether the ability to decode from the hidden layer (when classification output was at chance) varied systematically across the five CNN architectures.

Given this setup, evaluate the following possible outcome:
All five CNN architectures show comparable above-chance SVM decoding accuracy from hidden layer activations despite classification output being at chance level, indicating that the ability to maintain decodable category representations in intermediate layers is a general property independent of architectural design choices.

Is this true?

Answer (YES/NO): NO